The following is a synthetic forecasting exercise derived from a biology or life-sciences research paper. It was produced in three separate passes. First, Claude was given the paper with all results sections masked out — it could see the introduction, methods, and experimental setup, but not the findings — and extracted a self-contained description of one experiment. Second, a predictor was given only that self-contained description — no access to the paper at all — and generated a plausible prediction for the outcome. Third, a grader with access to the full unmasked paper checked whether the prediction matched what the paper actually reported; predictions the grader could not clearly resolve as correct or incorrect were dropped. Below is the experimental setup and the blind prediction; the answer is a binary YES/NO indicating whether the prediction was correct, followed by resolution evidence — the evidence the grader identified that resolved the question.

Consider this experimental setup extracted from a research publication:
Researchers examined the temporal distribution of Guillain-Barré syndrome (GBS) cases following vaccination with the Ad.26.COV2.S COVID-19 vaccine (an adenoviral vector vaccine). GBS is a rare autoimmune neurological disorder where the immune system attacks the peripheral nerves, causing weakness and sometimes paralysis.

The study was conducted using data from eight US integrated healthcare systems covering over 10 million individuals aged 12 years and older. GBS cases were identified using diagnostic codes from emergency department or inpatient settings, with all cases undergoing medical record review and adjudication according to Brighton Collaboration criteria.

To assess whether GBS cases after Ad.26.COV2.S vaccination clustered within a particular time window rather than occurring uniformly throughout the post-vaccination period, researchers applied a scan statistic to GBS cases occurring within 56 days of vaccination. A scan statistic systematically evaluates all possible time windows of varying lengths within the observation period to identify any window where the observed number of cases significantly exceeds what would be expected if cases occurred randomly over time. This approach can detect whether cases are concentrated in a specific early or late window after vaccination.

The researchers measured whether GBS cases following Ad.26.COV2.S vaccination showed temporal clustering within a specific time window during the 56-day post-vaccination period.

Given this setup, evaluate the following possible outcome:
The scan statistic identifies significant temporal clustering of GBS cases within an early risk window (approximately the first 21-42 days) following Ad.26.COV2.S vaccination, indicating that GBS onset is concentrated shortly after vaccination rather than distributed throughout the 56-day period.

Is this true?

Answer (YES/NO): YES